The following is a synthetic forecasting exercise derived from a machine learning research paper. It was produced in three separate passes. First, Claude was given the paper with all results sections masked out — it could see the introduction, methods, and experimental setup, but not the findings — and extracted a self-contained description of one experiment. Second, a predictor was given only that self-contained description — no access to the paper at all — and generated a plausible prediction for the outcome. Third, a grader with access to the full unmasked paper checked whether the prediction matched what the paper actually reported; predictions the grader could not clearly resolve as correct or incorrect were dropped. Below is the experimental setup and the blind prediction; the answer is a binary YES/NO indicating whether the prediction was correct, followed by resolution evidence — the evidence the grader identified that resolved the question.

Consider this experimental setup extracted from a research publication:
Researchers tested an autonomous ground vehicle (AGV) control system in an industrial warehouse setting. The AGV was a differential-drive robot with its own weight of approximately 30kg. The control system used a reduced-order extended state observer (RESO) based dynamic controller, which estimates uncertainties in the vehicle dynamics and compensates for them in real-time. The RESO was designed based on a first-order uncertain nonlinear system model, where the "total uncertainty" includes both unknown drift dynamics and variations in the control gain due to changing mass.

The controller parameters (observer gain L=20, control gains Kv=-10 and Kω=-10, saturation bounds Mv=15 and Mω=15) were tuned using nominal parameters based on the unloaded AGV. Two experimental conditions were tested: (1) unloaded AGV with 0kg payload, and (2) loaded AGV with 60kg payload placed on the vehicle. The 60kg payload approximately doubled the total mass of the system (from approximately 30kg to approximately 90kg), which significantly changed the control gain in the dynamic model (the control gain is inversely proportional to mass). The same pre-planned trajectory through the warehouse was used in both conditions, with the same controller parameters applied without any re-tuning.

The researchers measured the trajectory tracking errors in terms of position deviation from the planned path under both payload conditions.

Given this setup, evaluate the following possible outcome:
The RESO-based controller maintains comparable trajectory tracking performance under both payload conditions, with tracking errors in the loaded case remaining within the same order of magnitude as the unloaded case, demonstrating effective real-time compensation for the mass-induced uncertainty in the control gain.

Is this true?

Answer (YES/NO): YES